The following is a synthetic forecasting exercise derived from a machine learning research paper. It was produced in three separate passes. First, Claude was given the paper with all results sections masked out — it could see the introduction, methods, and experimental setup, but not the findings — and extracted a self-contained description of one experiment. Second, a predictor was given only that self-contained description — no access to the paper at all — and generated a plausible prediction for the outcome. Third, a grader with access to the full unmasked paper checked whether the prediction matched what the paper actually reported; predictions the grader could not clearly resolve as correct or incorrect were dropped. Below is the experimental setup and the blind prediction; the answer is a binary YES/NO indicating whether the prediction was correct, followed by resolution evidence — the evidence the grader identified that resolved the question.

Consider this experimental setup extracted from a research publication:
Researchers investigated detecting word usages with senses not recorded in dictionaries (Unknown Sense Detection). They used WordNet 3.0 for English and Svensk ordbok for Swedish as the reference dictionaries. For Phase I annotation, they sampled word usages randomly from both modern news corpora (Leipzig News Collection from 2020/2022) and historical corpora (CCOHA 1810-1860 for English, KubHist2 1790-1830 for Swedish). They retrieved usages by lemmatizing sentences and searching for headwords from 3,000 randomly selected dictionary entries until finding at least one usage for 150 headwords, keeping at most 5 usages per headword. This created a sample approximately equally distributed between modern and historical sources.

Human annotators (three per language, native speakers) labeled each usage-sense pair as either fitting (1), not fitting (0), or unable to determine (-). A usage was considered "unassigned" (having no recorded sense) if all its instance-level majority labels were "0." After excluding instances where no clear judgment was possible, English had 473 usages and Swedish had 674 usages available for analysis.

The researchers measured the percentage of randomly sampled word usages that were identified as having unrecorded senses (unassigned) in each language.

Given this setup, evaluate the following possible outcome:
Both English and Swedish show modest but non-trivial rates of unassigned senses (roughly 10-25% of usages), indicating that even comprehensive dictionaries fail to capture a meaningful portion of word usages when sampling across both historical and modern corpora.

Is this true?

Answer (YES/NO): YES